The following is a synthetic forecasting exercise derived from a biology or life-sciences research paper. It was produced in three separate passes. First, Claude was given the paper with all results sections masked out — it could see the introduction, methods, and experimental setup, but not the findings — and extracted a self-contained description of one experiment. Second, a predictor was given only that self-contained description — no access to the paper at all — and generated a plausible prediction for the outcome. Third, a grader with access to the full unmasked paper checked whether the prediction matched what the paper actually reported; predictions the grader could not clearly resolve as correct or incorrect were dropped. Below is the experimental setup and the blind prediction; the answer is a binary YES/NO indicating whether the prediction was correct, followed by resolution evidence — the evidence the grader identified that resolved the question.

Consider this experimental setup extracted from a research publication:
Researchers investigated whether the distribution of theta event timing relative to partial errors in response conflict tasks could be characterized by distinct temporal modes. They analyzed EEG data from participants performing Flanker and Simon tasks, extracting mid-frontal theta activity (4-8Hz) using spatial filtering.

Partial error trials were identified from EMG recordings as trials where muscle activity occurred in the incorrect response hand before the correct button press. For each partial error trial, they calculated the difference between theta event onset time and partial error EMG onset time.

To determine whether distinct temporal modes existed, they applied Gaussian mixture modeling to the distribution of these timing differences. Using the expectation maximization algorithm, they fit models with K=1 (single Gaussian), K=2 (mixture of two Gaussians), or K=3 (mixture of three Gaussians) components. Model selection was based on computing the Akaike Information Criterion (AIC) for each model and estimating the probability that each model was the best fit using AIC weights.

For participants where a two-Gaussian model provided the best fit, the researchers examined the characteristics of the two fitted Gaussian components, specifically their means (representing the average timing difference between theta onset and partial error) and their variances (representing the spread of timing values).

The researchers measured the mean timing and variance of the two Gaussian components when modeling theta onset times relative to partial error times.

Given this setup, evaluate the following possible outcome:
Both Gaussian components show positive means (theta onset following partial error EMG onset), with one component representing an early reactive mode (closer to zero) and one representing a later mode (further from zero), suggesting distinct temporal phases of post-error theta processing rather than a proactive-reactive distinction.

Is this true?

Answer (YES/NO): NO